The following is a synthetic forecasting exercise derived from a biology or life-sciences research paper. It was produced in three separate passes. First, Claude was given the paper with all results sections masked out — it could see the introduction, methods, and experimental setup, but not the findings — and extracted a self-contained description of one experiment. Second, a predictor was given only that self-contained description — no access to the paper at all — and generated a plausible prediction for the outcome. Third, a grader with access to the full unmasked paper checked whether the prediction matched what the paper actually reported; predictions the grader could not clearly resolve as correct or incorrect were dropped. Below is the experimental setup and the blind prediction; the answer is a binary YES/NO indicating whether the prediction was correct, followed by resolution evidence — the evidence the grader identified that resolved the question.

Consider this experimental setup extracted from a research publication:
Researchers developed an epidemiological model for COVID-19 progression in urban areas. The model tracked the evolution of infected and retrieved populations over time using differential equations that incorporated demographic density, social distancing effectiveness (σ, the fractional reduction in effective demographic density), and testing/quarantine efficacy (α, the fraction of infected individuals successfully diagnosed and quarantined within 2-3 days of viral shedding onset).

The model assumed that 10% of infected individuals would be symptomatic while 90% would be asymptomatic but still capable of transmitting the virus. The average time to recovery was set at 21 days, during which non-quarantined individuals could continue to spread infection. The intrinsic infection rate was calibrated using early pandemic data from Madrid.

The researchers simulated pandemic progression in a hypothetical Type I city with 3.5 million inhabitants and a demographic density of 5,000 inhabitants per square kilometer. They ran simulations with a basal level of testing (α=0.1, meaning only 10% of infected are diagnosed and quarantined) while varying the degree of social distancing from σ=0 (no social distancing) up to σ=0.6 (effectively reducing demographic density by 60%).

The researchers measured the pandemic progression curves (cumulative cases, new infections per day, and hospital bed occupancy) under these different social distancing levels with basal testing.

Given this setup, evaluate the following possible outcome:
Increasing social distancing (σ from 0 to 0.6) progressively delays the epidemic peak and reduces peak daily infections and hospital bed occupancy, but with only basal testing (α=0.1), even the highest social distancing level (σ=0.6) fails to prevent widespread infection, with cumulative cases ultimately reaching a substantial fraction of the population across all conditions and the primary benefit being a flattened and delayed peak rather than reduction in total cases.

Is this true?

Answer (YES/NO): NO